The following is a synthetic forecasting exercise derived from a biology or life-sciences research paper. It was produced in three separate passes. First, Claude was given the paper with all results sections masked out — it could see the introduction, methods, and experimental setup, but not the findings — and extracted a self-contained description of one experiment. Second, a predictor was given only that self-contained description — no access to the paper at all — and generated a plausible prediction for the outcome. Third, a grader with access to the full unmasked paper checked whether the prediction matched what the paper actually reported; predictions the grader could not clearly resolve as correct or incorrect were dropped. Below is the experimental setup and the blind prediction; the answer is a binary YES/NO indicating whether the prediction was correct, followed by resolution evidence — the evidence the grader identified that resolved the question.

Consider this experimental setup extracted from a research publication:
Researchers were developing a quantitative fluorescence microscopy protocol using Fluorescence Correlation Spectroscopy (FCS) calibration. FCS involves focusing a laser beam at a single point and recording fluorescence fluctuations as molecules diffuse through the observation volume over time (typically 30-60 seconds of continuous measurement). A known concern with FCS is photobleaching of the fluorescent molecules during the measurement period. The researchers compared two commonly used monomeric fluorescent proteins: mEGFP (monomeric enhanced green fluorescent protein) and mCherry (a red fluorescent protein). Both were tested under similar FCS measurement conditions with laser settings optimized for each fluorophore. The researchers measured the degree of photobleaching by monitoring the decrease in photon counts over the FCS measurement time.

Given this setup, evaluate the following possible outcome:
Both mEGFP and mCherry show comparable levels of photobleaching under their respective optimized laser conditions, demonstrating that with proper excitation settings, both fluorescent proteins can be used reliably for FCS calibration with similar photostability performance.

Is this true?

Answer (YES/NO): NO